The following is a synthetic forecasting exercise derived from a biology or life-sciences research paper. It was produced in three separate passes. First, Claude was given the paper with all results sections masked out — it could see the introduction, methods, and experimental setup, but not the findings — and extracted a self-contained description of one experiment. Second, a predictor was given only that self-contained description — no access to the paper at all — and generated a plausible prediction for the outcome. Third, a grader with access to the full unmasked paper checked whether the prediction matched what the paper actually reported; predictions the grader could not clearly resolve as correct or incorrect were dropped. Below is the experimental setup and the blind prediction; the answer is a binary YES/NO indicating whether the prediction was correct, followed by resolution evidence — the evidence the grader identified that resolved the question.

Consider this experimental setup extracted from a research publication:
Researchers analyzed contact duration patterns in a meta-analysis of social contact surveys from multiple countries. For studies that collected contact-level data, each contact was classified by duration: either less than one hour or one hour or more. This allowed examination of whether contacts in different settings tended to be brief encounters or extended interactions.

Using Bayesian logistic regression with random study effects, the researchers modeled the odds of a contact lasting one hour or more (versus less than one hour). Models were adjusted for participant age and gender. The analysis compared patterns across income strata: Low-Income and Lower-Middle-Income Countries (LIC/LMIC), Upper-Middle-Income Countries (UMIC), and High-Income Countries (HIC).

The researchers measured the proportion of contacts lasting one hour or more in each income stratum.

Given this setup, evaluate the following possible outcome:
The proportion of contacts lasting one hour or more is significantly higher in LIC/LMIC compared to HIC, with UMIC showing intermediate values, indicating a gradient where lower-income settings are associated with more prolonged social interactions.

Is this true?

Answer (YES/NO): NO